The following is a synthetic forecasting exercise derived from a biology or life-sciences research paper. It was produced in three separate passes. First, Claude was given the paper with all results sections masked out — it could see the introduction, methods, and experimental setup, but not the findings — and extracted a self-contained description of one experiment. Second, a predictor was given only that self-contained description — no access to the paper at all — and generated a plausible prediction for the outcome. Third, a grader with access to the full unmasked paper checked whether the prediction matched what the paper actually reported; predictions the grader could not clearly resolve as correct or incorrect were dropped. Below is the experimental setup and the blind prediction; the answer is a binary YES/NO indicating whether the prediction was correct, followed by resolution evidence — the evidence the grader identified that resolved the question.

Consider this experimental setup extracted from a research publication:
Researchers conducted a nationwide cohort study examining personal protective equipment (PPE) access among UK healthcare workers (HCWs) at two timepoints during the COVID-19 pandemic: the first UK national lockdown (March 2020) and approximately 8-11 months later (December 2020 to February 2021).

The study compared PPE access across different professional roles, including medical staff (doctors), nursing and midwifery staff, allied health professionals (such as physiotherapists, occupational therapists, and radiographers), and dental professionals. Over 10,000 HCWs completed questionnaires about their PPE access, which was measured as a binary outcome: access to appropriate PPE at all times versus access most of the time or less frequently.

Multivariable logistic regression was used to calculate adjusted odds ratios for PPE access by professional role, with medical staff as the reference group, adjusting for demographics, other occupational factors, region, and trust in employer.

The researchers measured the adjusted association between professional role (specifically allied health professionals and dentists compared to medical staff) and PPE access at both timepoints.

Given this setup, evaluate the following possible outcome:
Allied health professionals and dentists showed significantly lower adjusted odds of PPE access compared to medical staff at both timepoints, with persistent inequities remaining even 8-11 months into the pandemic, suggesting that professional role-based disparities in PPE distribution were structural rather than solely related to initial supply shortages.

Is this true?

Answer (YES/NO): NO